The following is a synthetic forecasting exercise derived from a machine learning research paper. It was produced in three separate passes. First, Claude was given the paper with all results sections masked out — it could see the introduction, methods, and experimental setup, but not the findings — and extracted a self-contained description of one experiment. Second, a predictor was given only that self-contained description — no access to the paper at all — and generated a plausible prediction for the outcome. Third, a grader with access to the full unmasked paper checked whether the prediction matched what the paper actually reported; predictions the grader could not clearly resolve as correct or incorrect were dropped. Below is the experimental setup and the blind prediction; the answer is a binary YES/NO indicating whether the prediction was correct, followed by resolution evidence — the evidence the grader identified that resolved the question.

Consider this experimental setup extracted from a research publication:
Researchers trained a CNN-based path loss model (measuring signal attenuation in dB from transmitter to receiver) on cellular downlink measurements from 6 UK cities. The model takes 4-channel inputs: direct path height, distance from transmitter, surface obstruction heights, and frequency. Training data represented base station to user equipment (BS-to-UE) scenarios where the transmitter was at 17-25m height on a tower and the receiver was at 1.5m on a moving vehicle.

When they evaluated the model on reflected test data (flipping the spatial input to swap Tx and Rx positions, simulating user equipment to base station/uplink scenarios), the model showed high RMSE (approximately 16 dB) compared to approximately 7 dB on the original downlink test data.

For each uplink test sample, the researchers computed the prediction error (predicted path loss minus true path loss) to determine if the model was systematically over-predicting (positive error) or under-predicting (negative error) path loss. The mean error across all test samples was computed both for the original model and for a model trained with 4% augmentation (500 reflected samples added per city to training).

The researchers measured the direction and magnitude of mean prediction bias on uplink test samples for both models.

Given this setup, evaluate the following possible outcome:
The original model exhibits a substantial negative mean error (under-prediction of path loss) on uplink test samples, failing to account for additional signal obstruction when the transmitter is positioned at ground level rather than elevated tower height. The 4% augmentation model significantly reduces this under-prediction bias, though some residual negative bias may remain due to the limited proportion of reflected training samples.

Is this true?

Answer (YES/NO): NO